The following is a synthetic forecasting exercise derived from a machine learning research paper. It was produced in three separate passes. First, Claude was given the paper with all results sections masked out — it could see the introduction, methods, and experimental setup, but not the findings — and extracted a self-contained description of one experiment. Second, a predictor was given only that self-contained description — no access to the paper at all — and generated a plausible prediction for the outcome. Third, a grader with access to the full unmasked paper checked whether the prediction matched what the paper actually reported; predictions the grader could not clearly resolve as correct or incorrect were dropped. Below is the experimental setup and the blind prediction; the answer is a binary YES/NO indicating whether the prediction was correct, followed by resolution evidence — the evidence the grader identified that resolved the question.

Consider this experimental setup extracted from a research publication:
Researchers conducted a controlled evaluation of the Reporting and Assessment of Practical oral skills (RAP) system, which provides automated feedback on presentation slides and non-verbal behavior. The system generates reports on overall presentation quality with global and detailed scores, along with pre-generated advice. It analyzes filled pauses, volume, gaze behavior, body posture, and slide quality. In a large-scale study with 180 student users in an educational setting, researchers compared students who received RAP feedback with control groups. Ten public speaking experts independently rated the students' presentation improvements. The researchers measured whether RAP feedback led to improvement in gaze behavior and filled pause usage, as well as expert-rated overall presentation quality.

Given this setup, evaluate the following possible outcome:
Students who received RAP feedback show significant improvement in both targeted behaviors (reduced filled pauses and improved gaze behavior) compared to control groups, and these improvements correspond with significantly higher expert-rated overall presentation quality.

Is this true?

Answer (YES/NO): YES